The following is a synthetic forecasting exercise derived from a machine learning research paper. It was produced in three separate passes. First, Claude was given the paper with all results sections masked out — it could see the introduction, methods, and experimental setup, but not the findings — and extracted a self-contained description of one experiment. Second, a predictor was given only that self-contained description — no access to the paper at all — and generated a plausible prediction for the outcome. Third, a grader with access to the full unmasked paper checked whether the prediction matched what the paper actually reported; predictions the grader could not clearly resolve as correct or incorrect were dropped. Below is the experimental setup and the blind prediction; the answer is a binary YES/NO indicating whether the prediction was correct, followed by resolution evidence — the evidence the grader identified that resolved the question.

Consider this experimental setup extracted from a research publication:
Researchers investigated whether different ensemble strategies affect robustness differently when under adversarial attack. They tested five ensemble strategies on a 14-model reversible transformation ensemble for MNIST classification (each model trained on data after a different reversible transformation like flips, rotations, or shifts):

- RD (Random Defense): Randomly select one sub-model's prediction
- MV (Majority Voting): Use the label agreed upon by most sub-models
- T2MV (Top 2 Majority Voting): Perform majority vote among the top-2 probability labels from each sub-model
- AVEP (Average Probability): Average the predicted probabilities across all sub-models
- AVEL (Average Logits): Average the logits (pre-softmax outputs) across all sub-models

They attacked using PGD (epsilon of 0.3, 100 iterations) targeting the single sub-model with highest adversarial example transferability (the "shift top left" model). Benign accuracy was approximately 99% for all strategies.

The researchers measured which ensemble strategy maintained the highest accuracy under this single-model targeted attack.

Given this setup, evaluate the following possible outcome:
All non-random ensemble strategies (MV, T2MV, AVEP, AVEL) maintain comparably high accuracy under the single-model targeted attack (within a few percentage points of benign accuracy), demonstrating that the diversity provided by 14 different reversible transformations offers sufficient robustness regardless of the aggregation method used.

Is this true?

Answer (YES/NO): NO